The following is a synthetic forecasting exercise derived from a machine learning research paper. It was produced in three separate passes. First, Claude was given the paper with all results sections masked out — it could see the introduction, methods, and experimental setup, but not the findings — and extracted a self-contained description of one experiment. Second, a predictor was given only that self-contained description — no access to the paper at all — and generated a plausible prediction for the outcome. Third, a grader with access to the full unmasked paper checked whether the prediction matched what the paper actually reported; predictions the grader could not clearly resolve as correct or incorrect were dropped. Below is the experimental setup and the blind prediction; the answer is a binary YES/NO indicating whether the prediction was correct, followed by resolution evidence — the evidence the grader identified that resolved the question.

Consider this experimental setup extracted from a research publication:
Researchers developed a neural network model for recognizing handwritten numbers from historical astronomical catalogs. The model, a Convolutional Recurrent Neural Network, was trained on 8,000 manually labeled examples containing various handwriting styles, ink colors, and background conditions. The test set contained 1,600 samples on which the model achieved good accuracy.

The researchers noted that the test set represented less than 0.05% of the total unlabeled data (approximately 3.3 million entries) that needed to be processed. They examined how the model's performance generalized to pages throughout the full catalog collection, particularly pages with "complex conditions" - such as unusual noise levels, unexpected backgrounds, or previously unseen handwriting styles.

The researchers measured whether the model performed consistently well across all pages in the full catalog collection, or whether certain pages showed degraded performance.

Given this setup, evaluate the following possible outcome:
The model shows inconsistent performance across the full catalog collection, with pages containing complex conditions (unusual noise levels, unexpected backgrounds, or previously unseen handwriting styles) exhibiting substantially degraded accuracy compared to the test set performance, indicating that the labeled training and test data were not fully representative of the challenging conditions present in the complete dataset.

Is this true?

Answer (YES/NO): YES